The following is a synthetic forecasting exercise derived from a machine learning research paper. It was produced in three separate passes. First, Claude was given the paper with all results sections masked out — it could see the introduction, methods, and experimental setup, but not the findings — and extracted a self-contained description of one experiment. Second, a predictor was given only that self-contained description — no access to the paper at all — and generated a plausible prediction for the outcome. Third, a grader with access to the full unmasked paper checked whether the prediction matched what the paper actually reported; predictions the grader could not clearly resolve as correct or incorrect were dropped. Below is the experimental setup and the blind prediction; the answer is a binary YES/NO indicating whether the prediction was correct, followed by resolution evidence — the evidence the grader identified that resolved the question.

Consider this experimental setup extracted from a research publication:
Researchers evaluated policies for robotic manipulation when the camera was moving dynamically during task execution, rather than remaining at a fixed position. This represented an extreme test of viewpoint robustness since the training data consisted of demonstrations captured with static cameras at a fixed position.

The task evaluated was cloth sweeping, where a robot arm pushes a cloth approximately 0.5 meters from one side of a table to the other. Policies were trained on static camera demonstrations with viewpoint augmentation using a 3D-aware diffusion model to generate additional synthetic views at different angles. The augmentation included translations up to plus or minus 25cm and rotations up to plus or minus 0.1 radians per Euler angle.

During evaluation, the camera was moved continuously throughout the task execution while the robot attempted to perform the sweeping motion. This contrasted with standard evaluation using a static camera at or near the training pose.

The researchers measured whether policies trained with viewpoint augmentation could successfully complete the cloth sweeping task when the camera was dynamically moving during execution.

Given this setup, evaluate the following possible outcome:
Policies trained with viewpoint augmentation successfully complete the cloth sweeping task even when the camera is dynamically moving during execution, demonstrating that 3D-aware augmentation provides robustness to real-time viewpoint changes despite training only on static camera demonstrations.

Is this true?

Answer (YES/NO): YES